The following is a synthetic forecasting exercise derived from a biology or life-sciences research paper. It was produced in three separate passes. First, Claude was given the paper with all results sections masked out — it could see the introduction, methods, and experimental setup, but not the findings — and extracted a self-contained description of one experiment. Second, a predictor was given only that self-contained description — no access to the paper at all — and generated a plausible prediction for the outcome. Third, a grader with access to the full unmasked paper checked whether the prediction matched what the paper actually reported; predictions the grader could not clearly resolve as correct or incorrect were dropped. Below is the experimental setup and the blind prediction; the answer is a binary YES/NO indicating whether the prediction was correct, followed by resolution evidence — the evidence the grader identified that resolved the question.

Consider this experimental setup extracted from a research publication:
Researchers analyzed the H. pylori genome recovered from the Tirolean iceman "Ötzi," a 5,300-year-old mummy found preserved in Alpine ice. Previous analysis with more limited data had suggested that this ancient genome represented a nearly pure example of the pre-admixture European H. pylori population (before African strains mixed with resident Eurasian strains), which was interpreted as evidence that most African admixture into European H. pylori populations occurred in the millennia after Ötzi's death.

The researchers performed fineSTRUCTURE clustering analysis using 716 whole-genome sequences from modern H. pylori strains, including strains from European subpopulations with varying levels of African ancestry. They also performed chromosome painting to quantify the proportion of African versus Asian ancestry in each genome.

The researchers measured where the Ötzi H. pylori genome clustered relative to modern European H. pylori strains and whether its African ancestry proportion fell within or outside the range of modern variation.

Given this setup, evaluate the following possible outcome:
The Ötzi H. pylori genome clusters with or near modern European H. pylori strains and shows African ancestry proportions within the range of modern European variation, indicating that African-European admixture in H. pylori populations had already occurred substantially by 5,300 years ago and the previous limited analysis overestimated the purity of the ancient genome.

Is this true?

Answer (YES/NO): YES